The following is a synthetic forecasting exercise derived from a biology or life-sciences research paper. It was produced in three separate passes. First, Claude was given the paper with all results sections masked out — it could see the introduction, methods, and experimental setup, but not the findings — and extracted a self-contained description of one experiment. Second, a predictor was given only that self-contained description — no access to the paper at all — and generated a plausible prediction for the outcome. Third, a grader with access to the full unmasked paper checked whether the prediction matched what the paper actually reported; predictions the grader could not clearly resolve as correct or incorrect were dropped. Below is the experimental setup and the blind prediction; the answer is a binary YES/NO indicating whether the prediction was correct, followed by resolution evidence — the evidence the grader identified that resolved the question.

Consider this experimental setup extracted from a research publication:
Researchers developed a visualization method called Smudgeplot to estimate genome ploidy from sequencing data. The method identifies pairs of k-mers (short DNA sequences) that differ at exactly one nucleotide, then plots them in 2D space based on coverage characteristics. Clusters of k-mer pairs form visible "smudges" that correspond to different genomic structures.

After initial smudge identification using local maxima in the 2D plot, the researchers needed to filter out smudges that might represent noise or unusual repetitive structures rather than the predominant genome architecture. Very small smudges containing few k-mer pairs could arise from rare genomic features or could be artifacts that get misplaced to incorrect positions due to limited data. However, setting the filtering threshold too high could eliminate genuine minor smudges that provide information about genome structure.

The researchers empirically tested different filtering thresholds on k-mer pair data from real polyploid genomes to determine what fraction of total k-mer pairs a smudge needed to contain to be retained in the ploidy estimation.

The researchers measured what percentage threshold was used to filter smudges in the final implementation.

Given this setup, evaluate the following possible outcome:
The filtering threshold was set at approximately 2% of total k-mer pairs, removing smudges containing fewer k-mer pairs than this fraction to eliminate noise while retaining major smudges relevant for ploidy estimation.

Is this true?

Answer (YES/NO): NO